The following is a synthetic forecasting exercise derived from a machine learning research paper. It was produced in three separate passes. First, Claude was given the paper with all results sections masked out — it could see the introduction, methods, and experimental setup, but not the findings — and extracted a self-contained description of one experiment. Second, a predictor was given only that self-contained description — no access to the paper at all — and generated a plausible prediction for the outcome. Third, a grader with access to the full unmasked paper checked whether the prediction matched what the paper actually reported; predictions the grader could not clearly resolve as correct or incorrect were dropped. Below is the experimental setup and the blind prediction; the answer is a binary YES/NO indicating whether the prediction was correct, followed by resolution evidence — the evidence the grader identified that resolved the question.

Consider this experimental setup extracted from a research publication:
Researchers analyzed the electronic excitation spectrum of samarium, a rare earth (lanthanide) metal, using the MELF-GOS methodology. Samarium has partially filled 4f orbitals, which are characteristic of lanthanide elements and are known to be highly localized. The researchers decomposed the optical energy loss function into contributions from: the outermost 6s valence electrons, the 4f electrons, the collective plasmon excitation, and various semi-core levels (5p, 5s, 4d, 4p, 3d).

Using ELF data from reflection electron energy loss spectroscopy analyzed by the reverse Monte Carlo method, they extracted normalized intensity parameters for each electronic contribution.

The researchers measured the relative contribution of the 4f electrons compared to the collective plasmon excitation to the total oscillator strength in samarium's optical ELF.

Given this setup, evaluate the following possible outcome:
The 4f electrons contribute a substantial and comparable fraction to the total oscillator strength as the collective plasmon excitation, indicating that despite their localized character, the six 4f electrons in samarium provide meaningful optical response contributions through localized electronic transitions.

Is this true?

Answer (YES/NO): NO